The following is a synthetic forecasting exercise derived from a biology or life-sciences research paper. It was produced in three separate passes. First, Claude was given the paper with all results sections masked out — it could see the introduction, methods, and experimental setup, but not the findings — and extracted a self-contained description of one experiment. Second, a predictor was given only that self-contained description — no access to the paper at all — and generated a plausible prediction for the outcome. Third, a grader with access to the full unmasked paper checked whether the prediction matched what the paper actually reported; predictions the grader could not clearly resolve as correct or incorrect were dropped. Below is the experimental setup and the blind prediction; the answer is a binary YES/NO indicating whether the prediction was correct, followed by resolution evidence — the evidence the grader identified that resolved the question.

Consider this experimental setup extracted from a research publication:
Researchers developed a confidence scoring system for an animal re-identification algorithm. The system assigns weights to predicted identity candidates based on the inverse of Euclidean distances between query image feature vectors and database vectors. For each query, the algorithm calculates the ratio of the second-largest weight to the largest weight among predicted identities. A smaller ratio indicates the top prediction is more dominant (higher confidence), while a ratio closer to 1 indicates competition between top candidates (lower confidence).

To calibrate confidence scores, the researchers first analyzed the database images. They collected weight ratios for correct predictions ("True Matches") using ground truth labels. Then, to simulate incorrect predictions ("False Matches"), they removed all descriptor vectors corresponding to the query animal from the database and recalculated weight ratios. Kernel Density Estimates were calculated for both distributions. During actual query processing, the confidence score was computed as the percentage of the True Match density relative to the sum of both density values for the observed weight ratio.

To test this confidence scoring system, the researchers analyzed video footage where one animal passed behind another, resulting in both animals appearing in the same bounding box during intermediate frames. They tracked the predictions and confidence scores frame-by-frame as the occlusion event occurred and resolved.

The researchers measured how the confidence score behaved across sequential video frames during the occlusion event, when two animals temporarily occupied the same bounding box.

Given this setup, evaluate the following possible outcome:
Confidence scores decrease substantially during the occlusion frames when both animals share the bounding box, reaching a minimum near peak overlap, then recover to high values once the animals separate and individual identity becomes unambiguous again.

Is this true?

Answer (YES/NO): YES